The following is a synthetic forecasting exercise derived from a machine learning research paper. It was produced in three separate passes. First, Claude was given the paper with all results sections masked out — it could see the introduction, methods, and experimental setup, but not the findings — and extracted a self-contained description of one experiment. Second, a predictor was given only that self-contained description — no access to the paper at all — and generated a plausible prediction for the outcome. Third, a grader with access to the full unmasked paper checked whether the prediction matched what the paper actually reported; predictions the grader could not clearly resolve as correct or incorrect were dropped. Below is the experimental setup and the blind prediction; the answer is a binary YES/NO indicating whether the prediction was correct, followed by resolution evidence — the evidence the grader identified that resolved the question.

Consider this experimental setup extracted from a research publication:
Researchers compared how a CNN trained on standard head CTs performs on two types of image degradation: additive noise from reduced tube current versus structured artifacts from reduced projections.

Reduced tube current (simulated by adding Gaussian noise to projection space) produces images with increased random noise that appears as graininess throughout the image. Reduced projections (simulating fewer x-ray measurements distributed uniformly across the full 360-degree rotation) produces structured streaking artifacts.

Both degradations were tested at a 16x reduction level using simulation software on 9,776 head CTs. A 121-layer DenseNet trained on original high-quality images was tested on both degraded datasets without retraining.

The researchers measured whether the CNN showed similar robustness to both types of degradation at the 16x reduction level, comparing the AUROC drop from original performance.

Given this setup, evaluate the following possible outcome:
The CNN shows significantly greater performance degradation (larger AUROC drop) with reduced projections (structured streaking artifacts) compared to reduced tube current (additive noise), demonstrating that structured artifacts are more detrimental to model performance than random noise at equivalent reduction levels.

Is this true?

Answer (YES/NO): NO